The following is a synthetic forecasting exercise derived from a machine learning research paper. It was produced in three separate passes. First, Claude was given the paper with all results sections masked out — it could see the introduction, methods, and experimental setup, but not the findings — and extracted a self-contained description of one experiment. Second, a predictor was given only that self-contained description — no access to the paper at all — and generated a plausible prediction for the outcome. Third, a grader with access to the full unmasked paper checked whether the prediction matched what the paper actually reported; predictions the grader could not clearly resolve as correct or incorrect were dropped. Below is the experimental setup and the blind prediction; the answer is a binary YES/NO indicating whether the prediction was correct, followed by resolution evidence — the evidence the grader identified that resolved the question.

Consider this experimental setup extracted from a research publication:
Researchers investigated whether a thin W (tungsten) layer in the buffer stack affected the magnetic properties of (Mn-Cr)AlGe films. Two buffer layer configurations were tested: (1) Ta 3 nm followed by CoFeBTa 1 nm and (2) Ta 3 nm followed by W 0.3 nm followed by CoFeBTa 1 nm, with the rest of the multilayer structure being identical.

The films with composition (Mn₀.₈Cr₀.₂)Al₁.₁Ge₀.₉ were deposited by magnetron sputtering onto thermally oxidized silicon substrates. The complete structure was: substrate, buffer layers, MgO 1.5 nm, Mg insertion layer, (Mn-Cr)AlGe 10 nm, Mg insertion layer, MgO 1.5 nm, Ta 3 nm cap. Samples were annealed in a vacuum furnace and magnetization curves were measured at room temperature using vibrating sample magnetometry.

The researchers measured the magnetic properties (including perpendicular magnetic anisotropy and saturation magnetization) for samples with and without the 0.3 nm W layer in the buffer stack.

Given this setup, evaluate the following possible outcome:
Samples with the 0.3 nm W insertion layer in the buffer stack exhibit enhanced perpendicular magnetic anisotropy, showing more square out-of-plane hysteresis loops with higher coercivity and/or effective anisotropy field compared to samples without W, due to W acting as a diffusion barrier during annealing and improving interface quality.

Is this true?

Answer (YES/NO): NO